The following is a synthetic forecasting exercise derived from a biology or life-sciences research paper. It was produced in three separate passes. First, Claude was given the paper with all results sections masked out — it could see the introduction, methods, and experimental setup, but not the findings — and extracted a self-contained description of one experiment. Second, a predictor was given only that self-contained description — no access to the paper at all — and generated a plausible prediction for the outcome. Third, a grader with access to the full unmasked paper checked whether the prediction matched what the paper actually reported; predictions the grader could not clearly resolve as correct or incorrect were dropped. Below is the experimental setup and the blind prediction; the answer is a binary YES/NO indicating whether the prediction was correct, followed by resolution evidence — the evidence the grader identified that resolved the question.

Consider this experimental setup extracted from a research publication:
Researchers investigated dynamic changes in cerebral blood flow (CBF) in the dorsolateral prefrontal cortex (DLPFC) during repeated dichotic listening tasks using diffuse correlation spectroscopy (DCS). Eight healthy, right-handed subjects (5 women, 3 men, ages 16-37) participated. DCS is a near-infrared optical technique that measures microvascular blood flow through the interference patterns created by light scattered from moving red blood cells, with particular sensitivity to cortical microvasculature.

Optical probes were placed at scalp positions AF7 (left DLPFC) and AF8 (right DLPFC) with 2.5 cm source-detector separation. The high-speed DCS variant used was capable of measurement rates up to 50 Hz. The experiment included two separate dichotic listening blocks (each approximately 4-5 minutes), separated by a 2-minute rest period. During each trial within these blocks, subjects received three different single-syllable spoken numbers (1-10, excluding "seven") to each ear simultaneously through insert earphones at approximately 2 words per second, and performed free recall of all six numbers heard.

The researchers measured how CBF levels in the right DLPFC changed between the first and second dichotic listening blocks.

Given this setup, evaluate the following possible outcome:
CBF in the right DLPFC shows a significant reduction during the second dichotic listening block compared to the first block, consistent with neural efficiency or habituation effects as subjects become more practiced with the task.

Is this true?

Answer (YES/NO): NO